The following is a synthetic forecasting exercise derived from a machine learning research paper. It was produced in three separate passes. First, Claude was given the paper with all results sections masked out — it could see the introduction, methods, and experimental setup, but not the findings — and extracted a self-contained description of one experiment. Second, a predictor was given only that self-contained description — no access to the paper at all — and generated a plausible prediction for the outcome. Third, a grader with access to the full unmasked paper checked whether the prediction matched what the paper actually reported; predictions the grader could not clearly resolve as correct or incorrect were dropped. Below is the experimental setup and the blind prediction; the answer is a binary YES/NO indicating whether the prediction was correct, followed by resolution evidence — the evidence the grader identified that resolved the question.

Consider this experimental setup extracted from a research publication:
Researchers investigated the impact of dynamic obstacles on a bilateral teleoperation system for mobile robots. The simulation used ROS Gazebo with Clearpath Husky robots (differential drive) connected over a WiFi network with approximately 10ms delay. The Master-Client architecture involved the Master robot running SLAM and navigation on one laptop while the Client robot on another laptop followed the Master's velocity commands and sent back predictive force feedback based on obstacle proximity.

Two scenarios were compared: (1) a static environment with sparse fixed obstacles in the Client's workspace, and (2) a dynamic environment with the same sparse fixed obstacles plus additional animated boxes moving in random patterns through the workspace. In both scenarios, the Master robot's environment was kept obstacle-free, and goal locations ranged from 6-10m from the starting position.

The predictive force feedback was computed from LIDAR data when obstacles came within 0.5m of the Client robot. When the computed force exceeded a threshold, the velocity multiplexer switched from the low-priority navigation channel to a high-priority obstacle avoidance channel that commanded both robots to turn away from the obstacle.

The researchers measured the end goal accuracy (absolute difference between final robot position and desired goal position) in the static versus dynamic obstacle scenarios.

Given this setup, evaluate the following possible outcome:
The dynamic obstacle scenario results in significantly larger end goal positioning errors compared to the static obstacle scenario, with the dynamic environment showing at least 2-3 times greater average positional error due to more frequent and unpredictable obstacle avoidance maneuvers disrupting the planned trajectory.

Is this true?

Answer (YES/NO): NO